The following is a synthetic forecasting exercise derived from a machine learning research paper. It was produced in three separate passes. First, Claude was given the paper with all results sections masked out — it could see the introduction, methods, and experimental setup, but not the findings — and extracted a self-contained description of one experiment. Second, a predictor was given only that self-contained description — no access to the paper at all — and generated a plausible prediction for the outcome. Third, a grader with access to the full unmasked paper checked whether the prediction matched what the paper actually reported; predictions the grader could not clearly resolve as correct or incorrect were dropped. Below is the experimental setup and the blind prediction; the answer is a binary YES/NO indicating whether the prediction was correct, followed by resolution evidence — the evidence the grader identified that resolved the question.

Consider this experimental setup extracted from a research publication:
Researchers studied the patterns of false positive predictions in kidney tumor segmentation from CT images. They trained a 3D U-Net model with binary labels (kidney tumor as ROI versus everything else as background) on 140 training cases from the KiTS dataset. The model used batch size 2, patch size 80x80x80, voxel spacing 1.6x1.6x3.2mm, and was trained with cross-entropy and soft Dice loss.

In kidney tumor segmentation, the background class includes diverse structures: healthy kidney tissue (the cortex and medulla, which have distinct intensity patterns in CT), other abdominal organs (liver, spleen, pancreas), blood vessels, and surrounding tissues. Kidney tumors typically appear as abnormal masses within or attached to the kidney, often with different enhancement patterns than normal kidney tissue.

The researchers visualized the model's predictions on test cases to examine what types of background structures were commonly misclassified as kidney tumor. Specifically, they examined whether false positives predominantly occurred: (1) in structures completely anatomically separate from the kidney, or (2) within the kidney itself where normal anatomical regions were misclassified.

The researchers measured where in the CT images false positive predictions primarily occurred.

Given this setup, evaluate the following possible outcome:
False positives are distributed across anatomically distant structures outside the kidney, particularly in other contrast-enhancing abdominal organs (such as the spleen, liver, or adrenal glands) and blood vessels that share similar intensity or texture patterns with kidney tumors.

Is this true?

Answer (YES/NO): NO